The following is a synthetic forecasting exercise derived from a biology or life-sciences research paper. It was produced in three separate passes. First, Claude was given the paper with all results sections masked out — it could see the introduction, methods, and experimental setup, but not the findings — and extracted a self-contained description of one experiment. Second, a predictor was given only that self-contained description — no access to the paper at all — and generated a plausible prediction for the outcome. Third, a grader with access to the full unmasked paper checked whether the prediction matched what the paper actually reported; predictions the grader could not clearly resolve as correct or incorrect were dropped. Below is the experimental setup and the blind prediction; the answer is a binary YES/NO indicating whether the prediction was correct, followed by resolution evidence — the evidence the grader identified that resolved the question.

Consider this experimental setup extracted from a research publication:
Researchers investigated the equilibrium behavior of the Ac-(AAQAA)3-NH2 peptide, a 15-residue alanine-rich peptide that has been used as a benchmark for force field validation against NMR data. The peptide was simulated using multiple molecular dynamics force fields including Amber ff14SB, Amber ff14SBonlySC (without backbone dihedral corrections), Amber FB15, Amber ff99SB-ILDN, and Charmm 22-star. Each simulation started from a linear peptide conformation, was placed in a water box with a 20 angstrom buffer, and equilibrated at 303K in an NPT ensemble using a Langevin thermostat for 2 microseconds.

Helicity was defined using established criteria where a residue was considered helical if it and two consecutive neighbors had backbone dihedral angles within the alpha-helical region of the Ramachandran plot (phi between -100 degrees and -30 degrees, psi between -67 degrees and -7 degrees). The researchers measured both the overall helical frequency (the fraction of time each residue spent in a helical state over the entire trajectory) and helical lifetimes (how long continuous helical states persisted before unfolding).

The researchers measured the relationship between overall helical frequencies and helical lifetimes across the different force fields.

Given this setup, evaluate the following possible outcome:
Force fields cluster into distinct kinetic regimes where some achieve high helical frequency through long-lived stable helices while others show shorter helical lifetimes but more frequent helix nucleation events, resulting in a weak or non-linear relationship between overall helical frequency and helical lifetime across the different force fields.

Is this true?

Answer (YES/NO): YES